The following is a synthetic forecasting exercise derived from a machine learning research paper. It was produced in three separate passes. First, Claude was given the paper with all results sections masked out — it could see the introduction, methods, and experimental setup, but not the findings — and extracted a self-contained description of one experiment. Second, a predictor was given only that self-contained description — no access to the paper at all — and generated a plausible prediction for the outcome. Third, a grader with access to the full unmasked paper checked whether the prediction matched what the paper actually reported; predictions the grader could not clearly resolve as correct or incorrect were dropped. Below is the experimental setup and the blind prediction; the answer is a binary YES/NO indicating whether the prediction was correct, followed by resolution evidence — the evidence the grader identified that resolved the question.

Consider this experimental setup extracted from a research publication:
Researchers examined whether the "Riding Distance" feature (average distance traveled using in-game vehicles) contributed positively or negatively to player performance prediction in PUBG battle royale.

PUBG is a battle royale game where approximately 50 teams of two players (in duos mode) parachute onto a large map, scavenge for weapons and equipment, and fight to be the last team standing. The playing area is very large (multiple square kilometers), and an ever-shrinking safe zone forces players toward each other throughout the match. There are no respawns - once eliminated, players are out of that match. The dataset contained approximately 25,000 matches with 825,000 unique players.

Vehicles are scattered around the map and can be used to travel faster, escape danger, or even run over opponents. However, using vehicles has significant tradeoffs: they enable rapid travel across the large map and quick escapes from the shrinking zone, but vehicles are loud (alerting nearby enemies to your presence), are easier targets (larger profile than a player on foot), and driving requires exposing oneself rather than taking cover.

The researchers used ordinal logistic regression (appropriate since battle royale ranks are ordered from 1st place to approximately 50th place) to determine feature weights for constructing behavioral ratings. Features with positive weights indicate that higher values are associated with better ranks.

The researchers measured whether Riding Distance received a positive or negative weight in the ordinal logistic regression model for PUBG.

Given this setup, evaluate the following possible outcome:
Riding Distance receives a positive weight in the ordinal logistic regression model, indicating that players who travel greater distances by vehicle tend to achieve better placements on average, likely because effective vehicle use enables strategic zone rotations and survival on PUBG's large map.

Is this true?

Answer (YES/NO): YES